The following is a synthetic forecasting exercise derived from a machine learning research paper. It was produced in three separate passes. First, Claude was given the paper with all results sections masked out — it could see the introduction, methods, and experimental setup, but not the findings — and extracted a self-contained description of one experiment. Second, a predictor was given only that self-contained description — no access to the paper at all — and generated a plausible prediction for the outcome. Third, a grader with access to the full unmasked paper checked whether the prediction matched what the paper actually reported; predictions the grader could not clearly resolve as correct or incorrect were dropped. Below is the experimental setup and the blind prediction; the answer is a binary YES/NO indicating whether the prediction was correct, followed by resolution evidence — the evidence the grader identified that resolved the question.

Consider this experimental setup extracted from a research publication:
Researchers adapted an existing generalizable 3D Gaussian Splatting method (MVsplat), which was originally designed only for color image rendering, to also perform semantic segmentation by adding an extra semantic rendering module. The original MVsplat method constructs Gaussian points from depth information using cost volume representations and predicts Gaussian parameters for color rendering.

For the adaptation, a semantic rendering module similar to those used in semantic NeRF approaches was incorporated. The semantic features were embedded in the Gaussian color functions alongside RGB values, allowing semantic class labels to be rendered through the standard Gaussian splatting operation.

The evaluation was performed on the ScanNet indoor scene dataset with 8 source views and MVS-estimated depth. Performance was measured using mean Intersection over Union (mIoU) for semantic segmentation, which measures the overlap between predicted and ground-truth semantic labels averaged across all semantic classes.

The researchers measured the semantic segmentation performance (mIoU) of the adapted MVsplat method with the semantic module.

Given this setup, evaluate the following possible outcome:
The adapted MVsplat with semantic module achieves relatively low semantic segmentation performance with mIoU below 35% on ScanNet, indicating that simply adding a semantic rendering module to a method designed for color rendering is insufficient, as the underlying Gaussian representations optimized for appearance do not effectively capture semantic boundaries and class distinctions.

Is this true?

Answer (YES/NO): NO